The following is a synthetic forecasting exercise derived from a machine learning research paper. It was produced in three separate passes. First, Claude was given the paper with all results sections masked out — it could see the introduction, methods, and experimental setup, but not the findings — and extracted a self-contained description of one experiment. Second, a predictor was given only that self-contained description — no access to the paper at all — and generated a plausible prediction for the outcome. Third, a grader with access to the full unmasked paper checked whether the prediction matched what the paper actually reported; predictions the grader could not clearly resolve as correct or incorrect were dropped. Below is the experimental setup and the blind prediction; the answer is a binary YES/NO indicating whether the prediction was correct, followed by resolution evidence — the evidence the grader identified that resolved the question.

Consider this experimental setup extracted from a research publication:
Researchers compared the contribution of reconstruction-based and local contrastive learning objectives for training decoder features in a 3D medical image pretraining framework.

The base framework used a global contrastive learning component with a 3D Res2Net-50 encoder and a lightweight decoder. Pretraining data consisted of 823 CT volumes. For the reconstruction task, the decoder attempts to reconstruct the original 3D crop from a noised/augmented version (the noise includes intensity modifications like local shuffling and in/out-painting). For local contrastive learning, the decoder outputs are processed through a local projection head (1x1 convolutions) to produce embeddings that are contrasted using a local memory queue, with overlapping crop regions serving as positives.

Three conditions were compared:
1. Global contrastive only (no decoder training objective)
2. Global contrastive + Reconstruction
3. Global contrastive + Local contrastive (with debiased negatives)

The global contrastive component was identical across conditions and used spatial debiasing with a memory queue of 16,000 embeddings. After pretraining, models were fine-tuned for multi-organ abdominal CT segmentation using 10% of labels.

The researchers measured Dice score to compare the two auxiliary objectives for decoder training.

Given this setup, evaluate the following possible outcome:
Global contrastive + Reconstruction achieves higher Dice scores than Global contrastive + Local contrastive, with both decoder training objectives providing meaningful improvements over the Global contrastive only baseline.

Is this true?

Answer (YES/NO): NO